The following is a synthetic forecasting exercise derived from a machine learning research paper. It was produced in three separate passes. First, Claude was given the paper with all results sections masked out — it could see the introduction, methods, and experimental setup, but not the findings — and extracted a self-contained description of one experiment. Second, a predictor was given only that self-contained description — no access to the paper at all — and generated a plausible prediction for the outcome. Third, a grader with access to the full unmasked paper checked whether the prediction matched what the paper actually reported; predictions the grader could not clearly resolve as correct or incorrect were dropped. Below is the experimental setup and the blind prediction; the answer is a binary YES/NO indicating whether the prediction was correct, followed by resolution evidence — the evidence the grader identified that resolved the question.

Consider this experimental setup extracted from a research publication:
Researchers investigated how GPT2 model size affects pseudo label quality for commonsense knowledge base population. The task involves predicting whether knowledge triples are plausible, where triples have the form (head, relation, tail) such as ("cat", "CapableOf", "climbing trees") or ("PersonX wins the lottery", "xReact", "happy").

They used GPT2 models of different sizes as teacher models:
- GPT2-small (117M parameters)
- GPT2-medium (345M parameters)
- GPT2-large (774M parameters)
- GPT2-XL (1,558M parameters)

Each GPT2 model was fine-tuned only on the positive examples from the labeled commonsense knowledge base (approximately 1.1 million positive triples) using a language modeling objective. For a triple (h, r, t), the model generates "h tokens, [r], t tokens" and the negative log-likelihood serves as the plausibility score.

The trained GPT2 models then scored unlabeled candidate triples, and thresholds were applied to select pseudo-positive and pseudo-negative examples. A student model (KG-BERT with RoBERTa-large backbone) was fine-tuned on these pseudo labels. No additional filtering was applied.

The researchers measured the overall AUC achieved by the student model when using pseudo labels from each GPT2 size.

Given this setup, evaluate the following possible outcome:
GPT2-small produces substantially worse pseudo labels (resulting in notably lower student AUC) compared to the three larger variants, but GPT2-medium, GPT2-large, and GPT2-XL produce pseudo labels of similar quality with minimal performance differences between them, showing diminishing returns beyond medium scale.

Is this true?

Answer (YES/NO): NO